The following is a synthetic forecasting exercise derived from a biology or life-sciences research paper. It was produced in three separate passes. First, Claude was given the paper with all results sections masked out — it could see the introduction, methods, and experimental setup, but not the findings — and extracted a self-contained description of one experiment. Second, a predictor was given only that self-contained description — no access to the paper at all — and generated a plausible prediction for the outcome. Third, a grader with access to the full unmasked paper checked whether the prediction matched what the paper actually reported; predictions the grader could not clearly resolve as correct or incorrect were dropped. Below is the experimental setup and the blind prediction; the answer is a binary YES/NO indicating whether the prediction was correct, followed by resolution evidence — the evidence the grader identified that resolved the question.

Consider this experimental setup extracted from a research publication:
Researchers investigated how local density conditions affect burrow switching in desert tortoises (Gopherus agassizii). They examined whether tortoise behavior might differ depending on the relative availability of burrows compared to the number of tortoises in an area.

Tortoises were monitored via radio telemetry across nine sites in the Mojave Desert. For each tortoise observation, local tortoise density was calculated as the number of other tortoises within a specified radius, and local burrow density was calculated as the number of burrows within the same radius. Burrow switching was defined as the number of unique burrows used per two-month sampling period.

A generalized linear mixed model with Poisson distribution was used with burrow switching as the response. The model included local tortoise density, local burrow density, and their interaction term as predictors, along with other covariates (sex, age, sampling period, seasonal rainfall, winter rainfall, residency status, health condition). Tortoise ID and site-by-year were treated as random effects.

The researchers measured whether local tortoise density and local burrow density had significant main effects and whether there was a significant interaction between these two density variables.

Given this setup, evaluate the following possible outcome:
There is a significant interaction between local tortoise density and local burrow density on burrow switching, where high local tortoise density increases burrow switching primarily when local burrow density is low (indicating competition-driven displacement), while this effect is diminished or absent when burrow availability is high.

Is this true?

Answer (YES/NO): NO